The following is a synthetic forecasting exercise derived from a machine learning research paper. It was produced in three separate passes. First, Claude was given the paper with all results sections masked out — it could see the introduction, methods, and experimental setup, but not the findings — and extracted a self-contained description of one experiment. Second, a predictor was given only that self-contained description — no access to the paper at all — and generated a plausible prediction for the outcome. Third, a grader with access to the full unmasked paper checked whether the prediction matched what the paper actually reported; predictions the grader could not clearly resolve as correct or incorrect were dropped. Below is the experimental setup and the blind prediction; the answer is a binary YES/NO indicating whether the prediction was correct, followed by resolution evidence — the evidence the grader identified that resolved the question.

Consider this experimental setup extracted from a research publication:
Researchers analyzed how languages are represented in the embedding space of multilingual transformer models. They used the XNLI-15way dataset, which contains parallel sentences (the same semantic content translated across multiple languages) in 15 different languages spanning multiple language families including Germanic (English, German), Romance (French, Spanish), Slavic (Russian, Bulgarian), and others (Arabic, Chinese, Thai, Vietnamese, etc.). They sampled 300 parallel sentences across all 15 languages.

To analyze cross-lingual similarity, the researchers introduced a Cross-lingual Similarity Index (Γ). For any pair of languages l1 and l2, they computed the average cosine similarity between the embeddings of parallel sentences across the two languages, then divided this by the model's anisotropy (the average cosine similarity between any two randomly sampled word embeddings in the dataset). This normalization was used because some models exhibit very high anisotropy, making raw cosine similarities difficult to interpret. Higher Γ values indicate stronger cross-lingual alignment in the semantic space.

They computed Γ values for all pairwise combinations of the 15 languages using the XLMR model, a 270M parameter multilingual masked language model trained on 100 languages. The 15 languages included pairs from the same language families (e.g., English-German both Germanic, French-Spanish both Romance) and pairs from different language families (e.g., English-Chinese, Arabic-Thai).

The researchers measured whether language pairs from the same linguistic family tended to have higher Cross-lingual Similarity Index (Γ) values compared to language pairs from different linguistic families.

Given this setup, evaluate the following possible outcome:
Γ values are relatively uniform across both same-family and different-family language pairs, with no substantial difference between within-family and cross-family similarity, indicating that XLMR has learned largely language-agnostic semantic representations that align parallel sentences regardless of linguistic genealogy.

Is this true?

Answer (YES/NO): NO